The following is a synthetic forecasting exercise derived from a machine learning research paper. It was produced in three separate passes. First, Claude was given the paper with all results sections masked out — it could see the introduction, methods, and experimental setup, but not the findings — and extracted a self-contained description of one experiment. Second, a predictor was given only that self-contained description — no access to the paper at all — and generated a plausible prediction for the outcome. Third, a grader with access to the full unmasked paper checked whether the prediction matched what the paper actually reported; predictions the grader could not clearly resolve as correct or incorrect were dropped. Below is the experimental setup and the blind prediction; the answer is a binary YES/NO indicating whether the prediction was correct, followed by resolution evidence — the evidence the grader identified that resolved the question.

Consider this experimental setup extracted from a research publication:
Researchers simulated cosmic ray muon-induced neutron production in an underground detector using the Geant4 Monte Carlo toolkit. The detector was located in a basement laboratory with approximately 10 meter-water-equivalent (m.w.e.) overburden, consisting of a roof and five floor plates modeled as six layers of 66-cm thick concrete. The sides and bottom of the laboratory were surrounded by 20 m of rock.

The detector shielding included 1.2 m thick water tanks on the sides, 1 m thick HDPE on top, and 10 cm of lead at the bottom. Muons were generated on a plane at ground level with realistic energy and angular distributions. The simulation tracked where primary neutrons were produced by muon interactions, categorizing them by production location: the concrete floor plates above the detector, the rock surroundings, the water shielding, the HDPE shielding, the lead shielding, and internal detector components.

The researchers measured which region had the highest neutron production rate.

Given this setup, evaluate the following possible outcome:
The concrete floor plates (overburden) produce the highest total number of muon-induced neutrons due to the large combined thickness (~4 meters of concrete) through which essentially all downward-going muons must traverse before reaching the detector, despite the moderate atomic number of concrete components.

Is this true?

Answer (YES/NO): YES